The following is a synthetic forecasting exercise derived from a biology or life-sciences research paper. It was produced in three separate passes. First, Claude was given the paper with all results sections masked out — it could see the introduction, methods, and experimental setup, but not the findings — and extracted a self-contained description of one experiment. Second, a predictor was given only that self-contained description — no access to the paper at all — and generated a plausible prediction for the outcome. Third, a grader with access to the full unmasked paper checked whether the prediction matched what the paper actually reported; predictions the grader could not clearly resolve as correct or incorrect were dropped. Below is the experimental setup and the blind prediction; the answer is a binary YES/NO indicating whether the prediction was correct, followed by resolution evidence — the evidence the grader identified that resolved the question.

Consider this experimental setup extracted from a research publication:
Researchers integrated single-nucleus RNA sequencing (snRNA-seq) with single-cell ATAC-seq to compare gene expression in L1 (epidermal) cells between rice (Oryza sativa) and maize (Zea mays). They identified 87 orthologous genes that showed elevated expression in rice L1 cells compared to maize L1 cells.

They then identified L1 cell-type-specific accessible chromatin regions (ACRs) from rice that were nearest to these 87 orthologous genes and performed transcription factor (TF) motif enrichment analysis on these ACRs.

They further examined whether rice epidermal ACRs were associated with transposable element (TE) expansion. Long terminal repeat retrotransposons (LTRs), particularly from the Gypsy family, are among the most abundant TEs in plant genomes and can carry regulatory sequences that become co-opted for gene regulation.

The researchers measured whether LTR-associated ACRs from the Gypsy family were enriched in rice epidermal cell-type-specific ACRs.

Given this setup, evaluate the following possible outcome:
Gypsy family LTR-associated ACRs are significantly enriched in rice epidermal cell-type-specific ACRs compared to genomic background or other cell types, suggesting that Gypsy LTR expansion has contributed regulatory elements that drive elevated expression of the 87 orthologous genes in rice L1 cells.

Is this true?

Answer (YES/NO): YES